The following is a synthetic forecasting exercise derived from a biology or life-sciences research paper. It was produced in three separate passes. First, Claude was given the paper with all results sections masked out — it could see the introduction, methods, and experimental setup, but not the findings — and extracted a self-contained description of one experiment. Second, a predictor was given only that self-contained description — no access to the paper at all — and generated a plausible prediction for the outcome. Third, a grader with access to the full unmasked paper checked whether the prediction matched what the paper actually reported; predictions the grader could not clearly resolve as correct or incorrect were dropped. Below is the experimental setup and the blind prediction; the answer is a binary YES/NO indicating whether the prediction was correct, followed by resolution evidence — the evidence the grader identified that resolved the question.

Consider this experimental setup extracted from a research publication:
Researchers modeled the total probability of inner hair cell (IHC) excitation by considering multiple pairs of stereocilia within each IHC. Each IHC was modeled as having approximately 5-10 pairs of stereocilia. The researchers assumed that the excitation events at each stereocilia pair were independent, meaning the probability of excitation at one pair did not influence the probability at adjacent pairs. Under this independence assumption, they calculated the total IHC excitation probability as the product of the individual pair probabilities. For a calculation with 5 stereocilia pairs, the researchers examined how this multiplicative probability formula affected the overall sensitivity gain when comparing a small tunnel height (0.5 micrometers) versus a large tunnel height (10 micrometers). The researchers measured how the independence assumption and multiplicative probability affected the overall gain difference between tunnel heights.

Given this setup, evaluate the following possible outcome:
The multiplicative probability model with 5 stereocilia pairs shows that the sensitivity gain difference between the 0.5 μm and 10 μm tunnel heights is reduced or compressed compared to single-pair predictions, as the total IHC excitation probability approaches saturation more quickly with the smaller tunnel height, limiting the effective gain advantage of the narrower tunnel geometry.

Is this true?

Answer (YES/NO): NO